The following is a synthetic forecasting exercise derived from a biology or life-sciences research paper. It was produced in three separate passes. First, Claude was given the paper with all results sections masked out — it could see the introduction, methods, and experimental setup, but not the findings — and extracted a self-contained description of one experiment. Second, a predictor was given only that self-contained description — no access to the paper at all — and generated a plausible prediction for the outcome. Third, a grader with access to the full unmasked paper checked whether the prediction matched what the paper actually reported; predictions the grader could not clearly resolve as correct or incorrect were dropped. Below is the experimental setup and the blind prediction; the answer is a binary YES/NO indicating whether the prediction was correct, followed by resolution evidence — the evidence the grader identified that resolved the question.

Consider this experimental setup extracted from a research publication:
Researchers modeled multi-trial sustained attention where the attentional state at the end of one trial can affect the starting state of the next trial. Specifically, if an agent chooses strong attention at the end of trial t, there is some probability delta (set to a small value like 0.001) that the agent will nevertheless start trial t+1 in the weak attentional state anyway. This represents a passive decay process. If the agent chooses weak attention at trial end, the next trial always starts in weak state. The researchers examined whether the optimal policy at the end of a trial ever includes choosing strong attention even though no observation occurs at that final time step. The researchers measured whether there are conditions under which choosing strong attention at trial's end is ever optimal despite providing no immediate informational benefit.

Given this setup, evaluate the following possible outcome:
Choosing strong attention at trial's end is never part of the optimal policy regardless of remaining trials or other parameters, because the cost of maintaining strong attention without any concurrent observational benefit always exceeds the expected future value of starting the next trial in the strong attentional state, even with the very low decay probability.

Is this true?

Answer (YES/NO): NO